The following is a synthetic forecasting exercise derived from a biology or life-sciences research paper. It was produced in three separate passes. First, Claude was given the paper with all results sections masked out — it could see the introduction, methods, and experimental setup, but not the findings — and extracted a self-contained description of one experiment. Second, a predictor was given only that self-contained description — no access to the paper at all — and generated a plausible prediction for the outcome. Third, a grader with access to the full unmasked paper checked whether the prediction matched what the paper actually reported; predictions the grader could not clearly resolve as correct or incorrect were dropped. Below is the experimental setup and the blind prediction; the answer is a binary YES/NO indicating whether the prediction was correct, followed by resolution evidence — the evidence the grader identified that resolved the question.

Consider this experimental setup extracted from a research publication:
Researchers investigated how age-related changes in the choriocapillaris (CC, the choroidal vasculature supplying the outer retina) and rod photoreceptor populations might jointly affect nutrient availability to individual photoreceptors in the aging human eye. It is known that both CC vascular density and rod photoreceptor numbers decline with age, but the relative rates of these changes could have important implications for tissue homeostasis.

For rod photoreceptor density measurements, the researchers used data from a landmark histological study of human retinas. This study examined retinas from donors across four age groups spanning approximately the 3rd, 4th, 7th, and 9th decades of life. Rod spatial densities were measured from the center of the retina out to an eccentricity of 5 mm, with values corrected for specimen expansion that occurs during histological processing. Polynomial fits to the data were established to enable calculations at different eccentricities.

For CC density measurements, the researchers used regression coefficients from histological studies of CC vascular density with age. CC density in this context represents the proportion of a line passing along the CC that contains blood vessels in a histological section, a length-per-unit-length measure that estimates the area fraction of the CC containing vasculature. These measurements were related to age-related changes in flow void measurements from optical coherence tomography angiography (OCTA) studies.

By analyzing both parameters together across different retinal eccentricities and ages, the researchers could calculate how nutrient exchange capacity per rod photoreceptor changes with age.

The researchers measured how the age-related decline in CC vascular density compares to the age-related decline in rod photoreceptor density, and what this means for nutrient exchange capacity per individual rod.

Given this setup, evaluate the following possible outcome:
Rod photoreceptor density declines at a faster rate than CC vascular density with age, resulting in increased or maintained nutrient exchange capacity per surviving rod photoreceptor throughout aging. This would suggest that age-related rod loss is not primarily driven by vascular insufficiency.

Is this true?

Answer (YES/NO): NO